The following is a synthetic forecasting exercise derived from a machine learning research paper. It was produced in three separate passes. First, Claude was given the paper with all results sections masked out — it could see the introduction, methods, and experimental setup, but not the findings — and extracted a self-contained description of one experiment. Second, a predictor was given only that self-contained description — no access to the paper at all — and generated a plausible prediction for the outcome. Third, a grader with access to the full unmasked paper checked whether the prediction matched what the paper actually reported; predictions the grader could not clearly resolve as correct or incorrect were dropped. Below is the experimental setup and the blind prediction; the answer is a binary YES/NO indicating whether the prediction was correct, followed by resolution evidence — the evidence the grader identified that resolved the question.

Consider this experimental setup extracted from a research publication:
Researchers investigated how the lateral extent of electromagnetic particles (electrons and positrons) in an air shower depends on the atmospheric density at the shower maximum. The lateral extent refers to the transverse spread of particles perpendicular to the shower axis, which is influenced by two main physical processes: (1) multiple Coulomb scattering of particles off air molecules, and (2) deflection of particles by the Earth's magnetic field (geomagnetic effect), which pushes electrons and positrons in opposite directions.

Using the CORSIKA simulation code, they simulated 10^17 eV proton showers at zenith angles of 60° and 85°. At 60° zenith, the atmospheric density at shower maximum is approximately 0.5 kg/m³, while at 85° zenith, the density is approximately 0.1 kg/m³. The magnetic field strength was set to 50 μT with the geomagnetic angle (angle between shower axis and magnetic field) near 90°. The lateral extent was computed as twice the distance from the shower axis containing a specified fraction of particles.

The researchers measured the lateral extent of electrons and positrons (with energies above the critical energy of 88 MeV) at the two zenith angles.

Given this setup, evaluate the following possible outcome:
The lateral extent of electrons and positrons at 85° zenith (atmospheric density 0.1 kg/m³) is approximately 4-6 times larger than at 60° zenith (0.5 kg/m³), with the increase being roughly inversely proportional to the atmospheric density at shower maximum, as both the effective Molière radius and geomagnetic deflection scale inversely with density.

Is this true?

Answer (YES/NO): NO